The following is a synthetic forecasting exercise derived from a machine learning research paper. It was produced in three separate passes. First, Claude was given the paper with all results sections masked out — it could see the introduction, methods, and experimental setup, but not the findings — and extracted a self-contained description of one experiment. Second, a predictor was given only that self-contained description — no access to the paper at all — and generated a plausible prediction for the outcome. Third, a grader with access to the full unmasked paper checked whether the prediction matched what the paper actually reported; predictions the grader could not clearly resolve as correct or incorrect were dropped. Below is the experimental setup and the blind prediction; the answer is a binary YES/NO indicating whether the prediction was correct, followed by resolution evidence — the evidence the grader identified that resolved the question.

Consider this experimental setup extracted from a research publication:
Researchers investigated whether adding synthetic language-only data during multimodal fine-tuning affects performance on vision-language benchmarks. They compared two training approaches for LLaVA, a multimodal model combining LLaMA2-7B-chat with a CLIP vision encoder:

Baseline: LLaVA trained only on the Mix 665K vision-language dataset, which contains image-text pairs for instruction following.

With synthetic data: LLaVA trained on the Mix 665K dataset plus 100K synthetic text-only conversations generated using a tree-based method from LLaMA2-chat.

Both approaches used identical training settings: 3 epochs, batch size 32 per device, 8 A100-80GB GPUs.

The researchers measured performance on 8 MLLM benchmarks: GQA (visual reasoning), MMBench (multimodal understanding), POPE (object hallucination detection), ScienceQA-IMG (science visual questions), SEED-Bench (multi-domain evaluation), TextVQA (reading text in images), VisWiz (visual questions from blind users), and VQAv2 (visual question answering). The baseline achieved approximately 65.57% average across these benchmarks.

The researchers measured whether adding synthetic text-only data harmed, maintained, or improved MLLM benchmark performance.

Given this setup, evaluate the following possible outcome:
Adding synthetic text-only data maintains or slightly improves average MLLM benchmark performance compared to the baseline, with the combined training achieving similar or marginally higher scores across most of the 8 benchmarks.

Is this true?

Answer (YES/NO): NO